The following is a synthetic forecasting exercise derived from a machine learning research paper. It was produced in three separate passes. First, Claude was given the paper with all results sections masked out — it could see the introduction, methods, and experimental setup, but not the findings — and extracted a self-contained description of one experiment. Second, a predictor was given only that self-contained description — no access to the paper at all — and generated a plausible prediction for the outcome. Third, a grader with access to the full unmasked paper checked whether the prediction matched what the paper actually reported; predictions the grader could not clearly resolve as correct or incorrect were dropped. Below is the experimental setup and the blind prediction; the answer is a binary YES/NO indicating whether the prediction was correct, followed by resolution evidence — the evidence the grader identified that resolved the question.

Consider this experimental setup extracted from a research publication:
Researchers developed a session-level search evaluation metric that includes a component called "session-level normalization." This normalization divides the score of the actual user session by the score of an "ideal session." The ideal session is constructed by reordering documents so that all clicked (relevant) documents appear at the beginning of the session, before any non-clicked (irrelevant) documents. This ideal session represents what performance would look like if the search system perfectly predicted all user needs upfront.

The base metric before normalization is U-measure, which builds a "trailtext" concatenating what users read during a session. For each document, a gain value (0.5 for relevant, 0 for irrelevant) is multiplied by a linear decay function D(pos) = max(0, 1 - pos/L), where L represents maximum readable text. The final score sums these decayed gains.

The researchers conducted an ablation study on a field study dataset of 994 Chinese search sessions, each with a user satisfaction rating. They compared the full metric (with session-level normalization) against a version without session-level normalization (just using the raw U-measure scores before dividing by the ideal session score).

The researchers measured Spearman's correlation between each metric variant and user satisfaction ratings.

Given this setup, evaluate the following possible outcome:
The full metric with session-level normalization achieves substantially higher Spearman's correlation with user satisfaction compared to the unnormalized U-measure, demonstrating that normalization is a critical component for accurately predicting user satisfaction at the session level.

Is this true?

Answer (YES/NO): YES